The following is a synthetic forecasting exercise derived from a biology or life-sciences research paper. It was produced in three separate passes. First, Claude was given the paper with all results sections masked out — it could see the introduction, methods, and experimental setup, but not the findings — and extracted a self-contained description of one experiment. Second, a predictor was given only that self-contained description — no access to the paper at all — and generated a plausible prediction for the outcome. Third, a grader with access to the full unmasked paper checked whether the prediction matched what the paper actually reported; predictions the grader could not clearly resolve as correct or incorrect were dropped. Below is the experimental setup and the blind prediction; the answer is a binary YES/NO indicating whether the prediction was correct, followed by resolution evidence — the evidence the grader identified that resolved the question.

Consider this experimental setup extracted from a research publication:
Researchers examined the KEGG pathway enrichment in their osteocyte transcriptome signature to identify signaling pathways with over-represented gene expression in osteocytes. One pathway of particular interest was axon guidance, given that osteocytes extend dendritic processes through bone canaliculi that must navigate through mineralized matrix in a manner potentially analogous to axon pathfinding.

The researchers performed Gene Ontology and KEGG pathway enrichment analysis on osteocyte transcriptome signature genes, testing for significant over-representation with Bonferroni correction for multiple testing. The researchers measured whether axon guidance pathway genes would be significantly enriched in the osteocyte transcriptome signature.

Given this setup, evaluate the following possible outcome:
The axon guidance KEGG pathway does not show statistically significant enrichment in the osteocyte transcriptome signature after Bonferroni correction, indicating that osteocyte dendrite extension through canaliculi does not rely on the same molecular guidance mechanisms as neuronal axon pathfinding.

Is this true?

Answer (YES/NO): NO